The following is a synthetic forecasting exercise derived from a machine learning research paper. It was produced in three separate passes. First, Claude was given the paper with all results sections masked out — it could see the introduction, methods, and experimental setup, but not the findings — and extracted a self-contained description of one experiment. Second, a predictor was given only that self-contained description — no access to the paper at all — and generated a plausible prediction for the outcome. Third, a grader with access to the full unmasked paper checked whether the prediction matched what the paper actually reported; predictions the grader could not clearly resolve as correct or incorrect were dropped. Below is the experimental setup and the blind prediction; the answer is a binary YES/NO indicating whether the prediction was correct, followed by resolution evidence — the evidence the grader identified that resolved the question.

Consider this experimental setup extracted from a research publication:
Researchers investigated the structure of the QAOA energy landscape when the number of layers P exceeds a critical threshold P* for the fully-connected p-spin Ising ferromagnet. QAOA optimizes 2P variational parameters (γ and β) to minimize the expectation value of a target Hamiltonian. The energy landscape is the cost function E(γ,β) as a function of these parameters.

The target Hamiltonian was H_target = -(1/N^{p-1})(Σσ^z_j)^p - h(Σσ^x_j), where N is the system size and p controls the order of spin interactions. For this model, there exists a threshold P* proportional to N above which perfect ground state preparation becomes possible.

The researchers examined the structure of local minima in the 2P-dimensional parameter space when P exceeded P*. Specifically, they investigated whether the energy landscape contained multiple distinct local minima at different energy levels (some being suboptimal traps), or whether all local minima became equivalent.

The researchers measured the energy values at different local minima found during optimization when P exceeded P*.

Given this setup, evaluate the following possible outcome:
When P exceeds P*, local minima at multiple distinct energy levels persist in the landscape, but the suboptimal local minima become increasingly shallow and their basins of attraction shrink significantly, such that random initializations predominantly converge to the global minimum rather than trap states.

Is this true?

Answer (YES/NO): NO